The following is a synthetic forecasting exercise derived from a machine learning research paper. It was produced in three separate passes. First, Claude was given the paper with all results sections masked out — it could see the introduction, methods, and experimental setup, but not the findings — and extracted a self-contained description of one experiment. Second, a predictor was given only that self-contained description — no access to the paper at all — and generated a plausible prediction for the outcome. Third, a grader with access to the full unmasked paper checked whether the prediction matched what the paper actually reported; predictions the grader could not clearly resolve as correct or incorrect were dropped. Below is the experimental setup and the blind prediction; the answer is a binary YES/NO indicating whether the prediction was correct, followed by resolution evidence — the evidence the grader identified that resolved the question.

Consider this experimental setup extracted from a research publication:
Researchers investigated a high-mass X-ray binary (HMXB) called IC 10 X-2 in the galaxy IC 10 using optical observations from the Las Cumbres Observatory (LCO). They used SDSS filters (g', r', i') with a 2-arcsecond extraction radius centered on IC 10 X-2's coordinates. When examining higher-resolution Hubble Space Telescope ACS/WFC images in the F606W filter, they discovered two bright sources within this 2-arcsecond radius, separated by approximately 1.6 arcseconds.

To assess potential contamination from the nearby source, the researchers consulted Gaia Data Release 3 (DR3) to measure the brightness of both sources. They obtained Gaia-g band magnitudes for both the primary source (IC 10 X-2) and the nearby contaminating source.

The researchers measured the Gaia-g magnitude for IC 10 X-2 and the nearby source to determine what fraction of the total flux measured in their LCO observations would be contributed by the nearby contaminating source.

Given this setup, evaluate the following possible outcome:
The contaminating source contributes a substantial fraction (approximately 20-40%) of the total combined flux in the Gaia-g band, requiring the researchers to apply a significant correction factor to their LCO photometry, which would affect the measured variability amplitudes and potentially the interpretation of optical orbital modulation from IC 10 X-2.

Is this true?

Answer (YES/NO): NO